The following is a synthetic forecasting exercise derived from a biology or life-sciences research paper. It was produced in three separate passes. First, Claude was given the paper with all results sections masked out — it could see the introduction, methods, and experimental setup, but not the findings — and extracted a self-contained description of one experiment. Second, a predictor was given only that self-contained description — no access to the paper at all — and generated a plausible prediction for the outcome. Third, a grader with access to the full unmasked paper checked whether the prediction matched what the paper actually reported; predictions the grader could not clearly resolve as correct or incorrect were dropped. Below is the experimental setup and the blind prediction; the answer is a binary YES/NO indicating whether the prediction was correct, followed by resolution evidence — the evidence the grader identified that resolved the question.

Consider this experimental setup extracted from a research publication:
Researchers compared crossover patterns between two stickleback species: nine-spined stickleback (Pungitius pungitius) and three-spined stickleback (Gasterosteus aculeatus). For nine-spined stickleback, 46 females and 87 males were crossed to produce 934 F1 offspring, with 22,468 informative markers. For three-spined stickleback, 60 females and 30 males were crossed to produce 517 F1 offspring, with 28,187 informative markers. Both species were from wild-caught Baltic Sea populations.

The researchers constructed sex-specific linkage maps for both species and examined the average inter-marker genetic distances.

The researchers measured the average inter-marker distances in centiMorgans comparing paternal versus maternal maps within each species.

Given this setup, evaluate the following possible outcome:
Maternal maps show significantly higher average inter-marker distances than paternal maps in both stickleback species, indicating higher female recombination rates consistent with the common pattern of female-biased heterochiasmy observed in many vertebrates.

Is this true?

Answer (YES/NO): YES